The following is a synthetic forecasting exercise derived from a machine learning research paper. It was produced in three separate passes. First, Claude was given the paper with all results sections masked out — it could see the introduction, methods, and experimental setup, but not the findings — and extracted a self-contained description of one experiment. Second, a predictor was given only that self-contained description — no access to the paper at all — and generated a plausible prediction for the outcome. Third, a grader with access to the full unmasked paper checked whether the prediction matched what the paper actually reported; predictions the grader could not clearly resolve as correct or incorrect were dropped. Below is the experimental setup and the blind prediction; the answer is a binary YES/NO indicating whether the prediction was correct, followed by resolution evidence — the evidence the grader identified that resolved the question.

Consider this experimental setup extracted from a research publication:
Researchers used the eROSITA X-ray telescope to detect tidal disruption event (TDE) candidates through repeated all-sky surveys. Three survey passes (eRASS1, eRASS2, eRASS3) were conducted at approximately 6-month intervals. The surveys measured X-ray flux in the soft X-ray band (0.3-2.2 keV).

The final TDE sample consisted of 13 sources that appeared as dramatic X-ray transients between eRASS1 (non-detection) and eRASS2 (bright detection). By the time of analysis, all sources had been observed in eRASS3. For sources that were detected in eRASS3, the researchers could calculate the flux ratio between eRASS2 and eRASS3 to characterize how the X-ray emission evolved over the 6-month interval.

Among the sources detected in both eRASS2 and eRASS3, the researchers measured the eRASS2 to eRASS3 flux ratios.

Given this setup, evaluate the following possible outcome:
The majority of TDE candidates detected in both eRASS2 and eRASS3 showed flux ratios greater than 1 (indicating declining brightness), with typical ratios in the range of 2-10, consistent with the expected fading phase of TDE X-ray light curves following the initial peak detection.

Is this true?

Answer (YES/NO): NO